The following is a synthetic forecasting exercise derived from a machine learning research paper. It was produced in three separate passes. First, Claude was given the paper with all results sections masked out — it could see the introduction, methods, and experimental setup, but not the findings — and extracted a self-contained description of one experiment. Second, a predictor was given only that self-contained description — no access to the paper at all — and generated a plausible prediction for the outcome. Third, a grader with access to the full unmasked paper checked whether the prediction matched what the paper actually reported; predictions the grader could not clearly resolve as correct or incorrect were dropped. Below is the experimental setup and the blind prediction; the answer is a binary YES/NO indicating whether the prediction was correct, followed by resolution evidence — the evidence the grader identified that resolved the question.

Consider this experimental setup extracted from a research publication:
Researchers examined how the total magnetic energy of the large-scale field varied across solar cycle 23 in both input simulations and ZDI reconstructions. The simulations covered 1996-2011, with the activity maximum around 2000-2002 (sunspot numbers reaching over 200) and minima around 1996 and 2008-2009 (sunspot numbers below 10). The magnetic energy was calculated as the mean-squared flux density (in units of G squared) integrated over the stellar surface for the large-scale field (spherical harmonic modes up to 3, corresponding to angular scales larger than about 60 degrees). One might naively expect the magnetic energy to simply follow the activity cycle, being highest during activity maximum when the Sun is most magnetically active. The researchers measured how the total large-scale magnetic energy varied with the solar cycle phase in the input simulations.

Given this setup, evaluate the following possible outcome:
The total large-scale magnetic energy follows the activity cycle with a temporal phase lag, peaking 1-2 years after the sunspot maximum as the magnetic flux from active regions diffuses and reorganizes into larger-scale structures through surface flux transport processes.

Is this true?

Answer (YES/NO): NO